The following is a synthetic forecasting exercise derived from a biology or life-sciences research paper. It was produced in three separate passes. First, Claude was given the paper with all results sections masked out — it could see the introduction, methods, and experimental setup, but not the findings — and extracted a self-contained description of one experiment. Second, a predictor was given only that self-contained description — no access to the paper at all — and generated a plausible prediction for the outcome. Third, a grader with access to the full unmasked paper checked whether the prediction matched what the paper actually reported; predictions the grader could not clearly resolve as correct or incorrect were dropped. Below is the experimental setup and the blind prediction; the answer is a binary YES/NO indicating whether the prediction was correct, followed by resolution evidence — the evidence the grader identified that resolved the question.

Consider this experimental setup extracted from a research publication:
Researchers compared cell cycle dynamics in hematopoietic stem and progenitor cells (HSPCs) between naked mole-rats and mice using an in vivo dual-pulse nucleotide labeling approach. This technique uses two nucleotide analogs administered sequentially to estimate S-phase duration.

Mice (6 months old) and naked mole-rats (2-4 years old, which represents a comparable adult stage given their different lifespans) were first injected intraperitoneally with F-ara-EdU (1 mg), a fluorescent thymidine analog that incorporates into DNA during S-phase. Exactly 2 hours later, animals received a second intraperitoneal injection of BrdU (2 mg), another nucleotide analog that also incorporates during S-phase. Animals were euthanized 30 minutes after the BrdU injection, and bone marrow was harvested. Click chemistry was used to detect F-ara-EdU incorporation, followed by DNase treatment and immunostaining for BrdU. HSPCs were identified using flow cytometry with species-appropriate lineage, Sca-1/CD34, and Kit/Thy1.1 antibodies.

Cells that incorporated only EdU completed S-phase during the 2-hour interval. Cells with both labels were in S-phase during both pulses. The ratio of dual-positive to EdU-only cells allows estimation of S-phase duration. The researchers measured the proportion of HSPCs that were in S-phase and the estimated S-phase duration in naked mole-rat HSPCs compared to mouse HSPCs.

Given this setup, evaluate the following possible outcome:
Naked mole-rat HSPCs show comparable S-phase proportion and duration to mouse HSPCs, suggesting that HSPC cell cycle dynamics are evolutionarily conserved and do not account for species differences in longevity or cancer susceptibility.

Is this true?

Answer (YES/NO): NO